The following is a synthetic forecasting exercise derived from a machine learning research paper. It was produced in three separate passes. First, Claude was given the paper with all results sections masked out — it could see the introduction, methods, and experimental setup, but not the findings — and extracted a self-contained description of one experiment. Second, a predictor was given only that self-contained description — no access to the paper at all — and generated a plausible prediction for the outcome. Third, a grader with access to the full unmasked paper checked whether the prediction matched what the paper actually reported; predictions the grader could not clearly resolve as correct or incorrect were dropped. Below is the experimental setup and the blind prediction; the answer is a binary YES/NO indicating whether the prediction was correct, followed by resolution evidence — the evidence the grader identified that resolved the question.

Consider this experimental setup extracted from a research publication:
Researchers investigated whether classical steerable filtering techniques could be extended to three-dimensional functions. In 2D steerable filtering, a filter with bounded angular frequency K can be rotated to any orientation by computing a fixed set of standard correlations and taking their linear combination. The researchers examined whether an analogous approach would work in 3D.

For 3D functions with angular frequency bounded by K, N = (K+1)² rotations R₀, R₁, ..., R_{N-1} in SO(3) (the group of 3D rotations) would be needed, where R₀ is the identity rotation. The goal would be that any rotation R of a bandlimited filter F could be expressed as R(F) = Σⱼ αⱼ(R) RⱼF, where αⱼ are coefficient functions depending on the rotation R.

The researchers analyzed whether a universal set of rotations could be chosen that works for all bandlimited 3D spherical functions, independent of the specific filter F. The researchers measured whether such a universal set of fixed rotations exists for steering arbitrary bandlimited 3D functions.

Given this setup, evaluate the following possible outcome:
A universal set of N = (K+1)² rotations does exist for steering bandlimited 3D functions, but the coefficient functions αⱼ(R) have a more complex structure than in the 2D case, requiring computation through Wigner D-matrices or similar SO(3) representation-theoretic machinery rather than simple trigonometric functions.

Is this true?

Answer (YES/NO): NO